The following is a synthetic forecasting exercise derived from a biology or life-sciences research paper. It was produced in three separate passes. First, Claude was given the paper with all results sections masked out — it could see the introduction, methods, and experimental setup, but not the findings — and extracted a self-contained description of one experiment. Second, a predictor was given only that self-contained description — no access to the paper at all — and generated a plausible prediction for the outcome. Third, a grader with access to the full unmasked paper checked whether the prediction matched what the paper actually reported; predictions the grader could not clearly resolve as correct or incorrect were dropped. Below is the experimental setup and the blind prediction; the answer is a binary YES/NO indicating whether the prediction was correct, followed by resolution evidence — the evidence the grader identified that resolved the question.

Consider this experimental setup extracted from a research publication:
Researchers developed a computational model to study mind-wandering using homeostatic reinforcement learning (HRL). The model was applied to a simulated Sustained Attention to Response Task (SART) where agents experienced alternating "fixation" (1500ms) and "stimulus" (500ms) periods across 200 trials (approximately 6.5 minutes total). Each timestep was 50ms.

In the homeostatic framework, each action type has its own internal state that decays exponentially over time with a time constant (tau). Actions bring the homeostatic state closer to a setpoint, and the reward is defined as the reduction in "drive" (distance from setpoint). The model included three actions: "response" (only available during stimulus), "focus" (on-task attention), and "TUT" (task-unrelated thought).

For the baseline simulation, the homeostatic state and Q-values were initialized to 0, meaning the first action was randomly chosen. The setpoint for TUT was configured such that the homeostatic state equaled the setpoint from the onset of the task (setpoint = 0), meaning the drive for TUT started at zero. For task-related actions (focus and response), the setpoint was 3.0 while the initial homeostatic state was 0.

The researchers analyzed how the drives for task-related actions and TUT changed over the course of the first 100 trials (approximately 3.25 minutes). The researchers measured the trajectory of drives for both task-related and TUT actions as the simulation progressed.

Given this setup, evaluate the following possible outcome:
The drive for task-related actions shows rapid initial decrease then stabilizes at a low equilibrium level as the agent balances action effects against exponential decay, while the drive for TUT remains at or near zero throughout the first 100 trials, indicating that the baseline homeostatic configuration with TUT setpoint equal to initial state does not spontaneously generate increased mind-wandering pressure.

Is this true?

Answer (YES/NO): NO